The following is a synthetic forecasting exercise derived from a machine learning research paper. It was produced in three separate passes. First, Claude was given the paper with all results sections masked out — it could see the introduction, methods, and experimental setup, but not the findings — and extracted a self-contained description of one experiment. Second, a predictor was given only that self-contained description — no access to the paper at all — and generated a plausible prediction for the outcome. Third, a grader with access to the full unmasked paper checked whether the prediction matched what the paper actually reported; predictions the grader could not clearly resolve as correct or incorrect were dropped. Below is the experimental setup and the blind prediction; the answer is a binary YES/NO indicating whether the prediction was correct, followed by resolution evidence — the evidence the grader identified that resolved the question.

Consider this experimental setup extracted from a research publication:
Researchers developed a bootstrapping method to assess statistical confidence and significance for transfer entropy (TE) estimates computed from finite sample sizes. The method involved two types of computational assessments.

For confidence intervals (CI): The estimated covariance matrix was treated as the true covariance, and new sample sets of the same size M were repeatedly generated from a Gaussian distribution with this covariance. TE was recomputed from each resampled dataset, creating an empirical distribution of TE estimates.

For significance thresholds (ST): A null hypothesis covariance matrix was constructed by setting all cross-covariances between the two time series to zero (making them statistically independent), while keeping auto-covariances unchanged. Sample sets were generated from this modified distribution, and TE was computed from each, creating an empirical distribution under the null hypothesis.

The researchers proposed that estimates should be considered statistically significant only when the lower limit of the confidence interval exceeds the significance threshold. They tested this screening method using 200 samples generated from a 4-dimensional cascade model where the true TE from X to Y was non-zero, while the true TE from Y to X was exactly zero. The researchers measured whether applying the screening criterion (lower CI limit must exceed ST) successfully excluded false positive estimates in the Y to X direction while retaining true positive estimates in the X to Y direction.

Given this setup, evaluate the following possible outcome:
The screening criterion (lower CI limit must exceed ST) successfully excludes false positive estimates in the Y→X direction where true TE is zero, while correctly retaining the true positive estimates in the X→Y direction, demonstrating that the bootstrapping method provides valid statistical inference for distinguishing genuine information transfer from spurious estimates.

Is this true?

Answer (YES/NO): YES